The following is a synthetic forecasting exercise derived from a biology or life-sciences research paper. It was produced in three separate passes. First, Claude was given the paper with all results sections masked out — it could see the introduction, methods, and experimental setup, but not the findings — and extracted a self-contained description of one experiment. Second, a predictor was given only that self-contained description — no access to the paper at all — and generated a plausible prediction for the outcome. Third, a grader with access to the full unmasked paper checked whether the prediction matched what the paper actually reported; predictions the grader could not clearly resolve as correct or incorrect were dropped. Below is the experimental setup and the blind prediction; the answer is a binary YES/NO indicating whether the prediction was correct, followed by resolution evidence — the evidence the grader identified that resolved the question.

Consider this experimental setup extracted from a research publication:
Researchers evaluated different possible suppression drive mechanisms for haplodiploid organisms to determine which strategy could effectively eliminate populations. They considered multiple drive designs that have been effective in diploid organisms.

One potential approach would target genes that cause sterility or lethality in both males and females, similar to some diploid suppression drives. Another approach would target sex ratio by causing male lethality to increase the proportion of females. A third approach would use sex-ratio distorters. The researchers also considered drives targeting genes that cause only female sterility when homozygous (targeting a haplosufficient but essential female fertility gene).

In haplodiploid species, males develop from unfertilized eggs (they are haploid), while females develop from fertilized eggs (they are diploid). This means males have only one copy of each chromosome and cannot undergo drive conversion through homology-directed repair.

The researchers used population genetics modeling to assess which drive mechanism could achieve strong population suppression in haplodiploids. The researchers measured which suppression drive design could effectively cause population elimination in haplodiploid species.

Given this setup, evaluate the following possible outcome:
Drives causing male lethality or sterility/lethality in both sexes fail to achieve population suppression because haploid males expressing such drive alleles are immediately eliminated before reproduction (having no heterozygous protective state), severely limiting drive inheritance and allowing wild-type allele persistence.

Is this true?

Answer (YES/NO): YES